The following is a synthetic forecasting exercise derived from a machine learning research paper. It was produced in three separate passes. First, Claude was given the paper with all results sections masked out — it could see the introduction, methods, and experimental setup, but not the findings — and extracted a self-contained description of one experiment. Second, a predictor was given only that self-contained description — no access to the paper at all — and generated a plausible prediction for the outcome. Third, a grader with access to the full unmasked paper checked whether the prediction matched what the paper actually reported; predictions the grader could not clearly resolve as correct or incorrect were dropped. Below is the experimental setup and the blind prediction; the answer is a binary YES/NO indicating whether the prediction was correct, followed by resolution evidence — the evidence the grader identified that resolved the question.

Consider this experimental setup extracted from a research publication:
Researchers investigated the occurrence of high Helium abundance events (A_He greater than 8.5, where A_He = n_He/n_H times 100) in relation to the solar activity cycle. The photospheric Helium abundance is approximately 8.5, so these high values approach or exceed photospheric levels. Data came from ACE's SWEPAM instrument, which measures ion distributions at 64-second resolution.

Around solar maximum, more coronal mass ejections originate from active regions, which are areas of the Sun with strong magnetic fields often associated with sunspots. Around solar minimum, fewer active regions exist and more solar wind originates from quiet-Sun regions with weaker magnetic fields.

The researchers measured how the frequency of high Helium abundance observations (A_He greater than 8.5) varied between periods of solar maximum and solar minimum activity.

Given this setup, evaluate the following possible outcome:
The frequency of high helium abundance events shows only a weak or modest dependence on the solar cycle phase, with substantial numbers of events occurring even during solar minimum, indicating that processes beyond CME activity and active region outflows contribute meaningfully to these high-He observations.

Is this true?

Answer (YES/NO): NO